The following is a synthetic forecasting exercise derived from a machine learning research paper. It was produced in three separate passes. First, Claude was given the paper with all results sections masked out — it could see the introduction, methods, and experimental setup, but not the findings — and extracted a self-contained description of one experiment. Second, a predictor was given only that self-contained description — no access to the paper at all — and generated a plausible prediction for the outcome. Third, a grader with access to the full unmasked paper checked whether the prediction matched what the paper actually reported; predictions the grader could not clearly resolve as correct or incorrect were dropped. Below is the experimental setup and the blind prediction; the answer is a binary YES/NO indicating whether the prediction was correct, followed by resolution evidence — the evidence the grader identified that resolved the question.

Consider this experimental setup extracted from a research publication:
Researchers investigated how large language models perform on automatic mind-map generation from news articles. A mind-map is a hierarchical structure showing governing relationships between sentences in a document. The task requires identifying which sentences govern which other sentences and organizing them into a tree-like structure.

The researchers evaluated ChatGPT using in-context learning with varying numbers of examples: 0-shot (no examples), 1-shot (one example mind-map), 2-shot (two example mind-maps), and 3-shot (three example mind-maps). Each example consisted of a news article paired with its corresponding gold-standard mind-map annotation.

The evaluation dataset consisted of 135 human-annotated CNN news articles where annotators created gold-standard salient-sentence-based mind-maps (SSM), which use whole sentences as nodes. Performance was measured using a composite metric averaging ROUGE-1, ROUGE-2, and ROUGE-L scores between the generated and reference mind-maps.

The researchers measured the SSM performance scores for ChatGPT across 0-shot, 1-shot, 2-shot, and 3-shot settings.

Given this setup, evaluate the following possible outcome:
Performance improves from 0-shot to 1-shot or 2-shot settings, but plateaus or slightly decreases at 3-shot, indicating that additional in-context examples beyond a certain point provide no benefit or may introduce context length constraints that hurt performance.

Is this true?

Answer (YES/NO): NO